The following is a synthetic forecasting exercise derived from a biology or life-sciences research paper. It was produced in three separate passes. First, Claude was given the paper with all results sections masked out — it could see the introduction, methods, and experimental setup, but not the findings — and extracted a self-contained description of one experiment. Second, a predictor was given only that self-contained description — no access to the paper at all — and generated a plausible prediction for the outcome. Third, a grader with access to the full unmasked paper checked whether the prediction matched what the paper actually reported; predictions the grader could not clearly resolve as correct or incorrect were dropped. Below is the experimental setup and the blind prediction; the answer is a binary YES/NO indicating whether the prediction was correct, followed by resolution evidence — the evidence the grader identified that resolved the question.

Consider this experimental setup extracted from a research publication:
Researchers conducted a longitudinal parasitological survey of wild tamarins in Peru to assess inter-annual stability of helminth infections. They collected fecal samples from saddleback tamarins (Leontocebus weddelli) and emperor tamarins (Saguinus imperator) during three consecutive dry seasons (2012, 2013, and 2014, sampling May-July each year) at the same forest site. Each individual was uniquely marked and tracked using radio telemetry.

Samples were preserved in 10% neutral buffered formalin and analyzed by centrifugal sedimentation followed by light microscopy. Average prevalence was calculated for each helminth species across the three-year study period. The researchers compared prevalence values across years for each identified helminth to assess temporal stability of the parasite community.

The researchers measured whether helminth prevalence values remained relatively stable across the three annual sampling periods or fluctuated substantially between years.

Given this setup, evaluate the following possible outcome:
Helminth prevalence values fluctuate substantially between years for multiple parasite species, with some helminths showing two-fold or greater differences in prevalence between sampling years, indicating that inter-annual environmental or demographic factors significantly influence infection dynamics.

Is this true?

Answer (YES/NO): NO